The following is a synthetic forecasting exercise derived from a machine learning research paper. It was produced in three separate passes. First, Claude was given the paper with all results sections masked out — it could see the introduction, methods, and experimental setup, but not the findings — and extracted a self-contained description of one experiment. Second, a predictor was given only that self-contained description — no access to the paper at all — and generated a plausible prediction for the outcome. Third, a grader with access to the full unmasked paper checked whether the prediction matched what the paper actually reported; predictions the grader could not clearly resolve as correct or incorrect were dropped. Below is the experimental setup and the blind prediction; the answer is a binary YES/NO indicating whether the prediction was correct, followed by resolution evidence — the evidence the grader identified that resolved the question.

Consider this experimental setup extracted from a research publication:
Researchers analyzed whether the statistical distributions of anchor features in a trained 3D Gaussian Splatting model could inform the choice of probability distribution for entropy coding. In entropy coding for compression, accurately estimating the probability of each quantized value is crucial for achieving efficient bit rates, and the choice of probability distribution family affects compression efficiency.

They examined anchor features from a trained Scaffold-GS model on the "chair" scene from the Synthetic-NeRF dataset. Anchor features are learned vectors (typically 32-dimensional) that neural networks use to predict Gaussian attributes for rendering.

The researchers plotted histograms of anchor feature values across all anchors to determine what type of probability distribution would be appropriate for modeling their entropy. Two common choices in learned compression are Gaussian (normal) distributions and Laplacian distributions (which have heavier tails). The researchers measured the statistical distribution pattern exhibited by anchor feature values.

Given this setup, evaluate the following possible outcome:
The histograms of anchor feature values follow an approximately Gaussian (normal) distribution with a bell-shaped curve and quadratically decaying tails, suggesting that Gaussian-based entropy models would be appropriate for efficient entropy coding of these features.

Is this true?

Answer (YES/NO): YES